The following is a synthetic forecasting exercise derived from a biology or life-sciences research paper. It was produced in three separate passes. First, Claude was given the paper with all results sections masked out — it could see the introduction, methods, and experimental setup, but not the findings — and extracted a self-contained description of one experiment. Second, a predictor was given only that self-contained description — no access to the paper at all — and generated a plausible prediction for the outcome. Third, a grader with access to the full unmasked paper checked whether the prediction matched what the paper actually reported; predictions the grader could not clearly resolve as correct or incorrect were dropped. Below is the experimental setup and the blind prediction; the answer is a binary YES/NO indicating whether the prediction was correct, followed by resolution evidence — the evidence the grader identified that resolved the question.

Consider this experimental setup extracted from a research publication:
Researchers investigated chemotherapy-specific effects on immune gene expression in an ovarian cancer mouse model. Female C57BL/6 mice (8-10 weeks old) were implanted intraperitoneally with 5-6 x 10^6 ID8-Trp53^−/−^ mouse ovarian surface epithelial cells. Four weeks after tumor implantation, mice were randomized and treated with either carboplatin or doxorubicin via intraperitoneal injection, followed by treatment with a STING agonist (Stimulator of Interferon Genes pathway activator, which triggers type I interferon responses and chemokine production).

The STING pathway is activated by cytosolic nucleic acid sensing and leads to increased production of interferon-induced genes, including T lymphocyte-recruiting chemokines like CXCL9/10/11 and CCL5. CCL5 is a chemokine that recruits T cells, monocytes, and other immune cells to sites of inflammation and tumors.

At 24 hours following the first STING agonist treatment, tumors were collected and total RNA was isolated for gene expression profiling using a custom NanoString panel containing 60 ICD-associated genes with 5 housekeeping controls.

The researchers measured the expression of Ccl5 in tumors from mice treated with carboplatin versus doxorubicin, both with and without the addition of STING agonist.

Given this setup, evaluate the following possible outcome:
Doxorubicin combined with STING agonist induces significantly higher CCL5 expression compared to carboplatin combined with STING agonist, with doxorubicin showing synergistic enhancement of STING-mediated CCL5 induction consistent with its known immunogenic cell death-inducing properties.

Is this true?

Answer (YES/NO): NO